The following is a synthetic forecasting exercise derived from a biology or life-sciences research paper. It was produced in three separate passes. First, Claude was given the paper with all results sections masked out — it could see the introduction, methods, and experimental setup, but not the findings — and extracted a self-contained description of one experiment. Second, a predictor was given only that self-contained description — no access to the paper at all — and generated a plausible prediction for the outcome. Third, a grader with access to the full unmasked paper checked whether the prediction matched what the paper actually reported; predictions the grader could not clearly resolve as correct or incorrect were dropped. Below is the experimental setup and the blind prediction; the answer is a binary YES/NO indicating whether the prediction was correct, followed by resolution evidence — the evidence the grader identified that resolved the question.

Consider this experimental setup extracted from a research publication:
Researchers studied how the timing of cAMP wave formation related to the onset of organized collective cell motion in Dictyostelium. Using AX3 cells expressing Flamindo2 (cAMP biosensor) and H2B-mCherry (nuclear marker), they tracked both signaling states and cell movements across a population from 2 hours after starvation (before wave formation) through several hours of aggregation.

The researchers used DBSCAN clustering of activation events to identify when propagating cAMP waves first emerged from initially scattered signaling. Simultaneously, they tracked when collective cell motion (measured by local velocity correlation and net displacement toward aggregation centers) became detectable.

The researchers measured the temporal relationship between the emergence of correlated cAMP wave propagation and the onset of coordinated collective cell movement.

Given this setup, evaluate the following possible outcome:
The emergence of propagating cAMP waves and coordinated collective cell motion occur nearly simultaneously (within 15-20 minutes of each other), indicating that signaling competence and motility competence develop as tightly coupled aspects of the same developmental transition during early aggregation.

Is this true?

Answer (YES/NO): NO